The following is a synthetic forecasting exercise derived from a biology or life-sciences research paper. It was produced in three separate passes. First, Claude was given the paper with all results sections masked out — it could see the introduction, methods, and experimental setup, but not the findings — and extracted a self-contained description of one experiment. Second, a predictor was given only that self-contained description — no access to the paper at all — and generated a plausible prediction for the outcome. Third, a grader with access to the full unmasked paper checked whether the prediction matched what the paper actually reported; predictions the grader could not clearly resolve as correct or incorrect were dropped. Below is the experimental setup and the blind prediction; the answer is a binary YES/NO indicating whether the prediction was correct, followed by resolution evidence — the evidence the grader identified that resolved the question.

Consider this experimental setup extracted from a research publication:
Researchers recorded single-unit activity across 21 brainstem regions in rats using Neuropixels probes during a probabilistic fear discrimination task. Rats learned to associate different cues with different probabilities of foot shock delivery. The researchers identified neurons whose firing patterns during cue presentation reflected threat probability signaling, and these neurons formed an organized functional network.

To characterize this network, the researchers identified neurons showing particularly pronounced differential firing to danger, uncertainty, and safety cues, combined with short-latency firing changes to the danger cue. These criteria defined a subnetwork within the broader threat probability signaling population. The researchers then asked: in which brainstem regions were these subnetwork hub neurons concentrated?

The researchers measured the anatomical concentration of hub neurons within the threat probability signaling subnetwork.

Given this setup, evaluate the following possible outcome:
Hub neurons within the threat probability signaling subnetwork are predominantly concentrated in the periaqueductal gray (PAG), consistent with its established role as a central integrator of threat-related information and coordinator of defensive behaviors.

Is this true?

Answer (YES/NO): NO